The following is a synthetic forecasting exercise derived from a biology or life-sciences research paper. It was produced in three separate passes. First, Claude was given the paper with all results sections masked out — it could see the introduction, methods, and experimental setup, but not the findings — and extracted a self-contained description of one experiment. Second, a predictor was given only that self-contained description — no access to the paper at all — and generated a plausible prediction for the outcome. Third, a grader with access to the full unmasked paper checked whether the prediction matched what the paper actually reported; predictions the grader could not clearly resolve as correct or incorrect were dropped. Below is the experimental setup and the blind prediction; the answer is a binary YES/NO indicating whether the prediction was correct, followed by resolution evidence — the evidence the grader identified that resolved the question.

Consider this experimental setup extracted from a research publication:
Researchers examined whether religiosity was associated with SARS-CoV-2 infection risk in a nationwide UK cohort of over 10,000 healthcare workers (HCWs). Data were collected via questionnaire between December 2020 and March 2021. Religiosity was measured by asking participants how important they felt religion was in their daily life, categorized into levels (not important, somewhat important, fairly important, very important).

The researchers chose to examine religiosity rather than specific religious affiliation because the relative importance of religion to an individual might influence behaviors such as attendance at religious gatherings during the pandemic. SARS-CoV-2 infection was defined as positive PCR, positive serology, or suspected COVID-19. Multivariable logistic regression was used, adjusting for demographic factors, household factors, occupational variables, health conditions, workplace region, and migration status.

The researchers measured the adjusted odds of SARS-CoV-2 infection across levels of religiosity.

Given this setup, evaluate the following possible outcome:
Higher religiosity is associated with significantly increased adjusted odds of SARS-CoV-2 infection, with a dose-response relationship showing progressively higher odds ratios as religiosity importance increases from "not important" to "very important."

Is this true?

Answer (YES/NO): NO